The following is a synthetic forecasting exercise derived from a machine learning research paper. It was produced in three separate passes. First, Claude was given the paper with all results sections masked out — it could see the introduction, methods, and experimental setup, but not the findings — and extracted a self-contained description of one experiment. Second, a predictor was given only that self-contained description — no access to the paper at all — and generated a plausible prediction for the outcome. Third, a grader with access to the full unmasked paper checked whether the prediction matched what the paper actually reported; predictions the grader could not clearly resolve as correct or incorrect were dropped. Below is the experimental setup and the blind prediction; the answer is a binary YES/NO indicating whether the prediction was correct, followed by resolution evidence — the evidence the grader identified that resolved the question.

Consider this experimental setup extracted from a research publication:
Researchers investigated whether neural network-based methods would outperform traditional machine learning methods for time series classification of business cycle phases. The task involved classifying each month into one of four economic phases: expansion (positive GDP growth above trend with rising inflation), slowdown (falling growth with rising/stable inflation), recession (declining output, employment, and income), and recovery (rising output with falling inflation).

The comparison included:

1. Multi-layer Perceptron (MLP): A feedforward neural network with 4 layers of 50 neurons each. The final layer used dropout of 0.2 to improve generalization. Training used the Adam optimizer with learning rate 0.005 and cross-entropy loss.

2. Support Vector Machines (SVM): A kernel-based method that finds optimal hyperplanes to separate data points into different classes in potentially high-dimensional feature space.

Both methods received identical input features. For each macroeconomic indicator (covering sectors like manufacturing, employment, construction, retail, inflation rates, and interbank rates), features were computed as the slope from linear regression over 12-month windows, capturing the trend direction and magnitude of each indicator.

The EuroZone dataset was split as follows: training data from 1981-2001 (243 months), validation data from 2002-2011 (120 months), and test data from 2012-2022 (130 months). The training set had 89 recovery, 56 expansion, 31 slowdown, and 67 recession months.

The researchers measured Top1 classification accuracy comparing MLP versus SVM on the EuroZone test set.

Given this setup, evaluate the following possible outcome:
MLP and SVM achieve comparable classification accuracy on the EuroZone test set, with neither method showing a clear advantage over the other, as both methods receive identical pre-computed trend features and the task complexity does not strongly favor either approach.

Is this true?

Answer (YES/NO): YES